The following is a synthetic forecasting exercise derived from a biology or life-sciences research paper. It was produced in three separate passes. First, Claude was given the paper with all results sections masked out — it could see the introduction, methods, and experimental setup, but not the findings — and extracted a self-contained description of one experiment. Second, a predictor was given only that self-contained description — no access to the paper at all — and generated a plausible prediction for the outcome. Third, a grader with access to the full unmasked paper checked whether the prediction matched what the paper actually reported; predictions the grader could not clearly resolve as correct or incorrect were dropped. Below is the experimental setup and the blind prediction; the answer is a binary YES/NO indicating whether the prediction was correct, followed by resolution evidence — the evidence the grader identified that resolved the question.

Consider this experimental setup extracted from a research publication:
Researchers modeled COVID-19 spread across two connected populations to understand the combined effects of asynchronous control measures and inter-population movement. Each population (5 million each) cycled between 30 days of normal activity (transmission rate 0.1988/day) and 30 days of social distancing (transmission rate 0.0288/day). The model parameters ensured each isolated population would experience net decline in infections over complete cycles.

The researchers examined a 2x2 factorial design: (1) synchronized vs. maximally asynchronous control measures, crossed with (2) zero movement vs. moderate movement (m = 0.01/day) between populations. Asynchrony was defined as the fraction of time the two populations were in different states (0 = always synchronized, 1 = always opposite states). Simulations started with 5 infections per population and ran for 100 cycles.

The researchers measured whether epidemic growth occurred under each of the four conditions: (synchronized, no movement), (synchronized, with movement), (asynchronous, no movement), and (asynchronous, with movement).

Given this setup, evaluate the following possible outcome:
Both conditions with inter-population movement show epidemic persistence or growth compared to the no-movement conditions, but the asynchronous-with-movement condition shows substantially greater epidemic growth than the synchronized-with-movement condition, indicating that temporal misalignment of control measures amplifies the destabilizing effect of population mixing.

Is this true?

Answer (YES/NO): NO